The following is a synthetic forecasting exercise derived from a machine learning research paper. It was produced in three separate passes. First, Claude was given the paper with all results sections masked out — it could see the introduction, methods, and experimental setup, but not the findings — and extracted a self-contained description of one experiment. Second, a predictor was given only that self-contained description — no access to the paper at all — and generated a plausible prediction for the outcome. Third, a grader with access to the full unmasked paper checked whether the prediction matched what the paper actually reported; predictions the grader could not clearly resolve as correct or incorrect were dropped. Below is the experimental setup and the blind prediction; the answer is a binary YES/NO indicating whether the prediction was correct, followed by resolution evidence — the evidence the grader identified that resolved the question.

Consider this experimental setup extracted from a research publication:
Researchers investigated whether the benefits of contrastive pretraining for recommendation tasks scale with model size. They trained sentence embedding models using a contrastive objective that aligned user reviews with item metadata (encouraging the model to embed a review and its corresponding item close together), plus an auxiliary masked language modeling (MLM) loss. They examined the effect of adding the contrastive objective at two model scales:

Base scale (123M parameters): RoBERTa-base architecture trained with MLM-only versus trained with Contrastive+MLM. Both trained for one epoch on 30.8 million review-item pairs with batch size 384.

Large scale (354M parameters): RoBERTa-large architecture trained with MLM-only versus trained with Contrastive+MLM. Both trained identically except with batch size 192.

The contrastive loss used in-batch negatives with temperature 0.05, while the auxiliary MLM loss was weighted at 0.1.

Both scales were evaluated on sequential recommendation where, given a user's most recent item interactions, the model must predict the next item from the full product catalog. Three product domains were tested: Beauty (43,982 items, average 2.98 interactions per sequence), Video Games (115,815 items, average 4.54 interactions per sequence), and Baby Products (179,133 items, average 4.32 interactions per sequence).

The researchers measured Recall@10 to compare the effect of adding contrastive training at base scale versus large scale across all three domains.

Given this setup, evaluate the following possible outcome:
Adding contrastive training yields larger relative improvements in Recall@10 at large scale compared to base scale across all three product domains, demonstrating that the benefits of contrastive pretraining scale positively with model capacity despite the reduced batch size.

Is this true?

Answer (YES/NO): NO